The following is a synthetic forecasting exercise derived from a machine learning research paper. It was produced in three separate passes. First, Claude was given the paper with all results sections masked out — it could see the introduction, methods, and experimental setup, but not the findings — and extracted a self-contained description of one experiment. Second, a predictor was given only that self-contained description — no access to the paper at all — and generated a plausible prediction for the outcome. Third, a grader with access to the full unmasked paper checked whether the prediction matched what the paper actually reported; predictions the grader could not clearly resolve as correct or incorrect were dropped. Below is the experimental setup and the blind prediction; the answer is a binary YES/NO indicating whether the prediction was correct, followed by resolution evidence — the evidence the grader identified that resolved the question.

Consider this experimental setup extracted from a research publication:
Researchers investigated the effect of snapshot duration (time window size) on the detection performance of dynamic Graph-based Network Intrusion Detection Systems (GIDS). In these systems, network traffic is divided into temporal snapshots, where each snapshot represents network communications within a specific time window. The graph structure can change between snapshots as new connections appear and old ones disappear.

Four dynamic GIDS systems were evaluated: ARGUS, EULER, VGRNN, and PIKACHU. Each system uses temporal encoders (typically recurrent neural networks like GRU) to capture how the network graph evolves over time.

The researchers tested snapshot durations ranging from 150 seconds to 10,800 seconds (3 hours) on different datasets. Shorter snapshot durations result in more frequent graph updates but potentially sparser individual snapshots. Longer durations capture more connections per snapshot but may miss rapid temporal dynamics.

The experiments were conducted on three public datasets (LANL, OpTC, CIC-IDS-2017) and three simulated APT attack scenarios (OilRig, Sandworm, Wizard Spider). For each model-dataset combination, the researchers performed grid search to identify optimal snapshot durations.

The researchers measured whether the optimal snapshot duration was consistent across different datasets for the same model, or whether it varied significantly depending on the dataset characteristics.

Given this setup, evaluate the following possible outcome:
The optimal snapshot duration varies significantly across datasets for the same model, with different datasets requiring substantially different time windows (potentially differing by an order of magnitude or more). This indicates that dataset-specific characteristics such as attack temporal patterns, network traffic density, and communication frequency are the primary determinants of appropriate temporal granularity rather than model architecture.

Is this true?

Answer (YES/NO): YES